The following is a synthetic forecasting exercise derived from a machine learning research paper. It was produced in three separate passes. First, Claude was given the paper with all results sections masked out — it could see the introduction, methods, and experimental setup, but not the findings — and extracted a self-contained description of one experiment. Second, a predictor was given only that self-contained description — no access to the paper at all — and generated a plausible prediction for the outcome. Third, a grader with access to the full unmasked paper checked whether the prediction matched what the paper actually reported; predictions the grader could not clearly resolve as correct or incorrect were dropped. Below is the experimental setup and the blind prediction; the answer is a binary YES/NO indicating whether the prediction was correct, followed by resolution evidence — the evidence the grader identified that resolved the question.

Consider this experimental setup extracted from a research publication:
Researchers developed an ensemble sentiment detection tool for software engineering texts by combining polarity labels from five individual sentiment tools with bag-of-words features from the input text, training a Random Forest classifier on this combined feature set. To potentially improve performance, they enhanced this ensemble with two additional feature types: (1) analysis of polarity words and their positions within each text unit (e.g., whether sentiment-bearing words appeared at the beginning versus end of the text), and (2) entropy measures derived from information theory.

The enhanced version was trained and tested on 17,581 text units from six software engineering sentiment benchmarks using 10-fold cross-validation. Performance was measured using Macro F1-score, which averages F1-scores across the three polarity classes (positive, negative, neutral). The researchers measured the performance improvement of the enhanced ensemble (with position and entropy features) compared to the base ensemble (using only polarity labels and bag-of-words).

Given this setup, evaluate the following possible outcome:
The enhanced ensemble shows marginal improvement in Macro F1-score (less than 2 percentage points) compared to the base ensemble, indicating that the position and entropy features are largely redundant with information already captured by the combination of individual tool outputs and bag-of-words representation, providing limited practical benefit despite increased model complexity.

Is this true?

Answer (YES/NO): YES